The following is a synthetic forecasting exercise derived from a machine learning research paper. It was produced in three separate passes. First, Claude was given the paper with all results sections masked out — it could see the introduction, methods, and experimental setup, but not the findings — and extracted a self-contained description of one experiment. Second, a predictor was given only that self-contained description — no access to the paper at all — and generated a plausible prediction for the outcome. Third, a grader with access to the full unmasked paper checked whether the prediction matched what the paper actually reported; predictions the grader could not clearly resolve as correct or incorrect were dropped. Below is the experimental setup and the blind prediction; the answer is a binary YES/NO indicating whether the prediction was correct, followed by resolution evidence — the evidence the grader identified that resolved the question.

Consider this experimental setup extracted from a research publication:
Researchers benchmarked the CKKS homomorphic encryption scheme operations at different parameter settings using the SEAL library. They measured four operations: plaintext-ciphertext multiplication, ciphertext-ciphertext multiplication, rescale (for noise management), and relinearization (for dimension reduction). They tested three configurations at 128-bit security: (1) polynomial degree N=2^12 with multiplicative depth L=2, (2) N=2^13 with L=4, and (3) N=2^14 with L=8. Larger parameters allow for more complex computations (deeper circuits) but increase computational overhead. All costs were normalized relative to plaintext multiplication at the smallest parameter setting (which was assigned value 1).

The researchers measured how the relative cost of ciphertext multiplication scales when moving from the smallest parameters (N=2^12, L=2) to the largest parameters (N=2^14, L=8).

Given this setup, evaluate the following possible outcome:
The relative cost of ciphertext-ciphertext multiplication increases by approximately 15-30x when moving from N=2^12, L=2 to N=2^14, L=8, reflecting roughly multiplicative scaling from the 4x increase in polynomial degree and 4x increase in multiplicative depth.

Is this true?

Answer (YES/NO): YES